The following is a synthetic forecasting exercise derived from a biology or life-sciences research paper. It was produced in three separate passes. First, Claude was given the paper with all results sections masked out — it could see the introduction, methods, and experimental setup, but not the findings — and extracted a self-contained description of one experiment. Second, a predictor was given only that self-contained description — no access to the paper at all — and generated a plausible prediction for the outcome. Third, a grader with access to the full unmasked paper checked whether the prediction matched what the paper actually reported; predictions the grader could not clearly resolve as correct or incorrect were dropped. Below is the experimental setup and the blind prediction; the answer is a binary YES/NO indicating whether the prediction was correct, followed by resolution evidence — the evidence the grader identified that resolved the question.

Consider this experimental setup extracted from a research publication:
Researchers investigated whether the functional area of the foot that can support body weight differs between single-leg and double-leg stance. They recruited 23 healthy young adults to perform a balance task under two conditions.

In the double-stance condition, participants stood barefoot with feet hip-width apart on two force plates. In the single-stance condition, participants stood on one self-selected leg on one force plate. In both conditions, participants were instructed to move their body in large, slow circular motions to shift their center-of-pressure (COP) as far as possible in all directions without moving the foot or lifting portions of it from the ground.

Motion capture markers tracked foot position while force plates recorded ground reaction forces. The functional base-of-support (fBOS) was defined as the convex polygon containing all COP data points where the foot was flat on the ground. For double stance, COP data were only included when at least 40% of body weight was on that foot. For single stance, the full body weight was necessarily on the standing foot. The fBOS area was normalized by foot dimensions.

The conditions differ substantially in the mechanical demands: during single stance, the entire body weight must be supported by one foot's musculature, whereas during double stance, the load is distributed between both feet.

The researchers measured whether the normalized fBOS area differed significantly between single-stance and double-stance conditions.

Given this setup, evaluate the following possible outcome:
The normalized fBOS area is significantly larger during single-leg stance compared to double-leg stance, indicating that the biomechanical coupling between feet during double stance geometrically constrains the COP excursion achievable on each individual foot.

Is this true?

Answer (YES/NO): YES